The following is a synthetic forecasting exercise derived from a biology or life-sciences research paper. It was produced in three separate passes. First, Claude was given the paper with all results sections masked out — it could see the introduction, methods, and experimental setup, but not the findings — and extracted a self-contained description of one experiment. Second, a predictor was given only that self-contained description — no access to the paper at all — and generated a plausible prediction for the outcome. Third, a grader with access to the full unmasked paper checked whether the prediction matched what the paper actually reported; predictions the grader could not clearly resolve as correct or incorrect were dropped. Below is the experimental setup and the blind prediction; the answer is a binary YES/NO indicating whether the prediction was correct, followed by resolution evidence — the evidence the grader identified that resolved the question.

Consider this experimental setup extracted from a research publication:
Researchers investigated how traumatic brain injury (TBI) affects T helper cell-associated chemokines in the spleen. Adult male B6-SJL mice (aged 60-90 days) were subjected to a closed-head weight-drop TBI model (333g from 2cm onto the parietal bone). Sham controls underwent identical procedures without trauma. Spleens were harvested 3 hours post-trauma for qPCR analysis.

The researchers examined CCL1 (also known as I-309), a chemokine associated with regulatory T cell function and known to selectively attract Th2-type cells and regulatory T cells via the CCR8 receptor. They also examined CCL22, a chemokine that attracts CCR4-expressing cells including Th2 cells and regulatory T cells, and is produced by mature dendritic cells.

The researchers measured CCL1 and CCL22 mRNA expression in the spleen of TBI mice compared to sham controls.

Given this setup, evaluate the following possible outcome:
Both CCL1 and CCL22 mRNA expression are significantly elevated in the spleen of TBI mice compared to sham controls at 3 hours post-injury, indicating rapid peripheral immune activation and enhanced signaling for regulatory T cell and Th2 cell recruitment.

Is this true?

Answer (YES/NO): YES